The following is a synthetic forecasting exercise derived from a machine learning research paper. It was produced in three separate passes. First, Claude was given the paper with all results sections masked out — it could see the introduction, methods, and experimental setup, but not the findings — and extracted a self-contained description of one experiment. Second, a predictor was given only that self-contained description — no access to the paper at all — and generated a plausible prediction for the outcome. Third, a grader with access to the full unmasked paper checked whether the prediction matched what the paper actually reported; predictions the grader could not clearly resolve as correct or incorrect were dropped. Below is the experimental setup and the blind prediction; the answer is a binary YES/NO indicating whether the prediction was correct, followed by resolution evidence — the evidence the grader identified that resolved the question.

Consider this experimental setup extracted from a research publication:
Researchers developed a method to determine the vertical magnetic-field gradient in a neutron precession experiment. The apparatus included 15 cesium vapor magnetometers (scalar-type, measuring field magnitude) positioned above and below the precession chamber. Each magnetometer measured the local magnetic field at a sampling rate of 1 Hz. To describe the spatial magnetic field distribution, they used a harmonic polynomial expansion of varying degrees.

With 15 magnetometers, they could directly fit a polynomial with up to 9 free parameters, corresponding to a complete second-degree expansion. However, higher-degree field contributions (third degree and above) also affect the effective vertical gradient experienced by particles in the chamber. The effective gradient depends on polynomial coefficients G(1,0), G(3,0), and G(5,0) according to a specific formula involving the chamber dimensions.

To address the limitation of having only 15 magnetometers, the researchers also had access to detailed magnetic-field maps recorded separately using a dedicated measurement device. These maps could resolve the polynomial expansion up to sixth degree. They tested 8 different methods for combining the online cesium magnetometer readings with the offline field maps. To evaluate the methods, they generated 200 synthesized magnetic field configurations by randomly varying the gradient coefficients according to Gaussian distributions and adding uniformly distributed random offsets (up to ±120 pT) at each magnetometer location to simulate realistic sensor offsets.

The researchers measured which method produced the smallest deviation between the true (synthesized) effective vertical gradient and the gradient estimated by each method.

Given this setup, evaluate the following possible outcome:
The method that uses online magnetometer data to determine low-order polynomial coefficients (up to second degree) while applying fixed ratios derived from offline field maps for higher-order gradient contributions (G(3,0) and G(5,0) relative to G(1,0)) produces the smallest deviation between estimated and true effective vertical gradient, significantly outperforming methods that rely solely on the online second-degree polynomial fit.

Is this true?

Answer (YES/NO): NO